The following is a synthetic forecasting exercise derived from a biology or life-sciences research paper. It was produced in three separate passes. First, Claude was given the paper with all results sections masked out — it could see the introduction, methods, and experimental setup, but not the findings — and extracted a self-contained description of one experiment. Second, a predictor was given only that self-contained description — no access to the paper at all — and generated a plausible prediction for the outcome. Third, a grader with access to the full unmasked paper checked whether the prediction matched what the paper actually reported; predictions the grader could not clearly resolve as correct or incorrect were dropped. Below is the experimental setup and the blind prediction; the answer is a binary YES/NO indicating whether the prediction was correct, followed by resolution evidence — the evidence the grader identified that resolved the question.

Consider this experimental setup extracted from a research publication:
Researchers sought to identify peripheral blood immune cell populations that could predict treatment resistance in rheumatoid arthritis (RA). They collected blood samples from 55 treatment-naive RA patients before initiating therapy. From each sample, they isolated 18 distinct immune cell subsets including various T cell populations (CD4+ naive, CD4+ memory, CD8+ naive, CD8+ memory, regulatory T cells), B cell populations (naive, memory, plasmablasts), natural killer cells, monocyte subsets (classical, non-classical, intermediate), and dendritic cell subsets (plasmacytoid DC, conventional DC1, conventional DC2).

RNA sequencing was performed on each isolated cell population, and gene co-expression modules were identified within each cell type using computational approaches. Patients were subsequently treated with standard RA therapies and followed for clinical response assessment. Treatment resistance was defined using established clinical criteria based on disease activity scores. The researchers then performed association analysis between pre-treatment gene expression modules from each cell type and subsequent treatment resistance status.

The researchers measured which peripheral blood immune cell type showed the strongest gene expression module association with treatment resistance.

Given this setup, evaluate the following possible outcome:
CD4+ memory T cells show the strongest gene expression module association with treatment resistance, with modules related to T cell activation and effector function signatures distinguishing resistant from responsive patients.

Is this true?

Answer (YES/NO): NO